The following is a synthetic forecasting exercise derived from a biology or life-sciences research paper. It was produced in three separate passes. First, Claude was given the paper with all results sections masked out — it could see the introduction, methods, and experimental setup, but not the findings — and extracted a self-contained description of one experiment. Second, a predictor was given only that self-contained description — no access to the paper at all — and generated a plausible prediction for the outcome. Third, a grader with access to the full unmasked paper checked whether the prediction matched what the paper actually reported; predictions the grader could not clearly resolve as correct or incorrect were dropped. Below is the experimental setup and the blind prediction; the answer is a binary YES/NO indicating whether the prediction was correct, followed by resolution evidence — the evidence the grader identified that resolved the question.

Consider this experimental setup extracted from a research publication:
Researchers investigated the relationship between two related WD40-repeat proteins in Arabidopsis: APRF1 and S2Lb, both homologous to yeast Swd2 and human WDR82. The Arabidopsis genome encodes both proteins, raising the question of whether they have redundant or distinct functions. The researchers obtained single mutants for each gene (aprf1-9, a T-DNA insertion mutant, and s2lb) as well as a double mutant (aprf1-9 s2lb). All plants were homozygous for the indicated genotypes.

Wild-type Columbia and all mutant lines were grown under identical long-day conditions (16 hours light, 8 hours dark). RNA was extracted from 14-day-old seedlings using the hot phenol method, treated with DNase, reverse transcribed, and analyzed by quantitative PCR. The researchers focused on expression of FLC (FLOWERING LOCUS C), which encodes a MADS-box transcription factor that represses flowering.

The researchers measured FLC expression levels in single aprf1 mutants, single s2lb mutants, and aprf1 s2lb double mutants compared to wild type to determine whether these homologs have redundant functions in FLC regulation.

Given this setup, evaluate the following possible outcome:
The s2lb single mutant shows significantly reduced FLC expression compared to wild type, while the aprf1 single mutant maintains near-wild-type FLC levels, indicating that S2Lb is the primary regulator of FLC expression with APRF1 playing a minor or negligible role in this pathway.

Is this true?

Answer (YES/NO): NO